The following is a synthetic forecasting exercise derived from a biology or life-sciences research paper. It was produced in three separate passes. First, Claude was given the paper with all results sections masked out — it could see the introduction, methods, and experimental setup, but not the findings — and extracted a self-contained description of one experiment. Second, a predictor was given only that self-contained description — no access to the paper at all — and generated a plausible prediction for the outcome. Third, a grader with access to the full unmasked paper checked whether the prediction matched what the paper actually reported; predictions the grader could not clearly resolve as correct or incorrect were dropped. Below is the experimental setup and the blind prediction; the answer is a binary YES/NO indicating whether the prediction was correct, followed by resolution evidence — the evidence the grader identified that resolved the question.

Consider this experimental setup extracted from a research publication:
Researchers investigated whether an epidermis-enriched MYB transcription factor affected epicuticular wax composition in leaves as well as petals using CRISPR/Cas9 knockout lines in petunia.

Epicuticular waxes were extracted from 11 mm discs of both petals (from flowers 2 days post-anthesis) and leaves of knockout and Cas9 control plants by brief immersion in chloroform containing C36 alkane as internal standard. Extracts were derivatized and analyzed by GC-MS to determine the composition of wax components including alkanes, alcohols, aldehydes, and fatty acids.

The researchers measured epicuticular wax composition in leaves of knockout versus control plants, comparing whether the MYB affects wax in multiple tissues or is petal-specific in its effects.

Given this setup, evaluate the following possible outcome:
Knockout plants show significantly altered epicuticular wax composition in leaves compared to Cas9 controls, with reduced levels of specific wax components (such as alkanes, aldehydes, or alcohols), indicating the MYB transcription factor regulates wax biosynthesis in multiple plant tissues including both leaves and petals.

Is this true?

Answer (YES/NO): NO